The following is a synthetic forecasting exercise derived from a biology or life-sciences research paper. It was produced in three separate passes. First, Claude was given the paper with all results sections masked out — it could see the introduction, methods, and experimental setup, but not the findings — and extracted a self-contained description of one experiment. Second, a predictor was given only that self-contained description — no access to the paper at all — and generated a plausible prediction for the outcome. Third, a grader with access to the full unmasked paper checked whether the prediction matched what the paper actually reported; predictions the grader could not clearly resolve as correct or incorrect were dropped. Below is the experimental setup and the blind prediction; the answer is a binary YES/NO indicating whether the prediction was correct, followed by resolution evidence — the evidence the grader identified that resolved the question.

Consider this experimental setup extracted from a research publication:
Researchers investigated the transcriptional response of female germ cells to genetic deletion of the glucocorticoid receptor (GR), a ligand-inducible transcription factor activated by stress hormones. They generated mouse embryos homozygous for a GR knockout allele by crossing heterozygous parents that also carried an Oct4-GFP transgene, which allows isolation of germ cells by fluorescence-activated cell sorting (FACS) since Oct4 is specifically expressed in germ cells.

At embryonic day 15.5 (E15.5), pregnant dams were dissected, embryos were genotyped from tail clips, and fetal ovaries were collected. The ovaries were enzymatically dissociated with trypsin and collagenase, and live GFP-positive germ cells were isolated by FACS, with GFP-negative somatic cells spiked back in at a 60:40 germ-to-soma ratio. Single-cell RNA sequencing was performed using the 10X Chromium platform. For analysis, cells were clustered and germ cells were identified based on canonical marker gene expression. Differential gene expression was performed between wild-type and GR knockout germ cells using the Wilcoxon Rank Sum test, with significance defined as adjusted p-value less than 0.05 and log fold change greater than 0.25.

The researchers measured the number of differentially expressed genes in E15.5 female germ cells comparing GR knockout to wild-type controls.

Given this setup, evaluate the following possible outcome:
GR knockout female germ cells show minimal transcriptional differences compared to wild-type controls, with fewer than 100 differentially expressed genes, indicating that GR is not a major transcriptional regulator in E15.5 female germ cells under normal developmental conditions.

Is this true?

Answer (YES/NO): YES